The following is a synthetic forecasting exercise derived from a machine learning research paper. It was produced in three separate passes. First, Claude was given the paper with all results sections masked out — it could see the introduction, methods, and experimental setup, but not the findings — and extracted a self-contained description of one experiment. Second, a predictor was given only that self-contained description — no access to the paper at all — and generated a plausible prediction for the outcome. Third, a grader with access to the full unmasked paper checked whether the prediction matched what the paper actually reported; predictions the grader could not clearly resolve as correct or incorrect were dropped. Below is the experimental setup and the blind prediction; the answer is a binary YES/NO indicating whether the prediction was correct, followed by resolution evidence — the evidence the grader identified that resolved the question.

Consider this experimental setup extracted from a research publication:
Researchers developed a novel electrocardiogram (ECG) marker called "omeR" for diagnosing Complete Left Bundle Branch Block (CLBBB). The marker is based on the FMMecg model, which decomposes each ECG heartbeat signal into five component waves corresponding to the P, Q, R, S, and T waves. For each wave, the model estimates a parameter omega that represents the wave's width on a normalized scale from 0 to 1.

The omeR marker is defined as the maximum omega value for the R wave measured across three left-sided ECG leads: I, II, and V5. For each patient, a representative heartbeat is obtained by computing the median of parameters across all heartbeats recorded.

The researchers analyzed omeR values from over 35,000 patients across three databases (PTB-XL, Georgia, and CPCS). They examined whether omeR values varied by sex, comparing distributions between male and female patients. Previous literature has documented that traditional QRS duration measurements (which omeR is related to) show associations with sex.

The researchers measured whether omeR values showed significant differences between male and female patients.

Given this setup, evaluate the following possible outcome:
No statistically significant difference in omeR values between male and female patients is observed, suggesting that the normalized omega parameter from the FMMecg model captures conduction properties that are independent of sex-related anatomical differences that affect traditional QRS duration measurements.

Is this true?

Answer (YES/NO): YES